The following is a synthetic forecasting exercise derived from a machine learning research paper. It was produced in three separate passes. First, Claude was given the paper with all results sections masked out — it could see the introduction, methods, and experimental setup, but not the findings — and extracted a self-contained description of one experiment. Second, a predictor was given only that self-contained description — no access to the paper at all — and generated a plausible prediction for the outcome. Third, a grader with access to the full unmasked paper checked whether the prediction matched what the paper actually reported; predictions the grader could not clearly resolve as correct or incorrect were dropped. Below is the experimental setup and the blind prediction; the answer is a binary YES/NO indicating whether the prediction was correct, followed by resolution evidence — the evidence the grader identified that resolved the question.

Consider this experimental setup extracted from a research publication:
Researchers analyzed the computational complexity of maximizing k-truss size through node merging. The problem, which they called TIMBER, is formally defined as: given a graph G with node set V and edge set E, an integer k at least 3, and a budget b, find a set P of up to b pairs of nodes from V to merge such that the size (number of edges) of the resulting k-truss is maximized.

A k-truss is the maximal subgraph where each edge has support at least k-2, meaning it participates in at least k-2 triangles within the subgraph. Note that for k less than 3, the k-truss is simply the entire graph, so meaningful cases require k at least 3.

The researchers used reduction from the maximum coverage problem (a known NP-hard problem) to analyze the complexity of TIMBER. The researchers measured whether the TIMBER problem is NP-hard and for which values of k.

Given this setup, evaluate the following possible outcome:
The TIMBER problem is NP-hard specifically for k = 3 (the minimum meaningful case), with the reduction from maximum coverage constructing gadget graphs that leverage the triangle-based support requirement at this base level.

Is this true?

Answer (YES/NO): NO